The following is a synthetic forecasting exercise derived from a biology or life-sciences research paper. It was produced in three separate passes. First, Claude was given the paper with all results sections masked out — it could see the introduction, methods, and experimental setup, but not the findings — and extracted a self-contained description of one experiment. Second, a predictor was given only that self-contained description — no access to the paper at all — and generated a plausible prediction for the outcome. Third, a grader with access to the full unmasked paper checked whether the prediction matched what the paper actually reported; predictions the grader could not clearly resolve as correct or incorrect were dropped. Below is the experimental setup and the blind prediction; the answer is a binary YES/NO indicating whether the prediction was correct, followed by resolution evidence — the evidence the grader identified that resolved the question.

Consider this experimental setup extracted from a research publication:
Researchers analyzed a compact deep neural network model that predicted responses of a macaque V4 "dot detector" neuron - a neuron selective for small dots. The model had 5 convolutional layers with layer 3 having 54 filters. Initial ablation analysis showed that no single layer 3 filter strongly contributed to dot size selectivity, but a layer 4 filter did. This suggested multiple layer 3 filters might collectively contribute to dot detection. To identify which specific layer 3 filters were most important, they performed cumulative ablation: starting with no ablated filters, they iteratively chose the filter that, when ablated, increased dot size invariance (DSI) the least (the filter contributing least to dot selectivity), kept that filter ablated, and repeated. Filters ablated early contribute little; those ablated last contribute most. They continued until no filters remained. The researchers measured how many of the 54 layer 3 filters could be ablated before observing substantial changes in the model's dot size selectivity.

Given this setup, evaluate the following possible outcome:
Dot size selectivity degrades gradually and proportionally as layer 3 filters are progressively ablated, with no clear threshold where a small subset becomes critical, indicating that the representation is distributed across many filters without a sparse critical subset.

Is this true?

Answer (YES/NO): NO